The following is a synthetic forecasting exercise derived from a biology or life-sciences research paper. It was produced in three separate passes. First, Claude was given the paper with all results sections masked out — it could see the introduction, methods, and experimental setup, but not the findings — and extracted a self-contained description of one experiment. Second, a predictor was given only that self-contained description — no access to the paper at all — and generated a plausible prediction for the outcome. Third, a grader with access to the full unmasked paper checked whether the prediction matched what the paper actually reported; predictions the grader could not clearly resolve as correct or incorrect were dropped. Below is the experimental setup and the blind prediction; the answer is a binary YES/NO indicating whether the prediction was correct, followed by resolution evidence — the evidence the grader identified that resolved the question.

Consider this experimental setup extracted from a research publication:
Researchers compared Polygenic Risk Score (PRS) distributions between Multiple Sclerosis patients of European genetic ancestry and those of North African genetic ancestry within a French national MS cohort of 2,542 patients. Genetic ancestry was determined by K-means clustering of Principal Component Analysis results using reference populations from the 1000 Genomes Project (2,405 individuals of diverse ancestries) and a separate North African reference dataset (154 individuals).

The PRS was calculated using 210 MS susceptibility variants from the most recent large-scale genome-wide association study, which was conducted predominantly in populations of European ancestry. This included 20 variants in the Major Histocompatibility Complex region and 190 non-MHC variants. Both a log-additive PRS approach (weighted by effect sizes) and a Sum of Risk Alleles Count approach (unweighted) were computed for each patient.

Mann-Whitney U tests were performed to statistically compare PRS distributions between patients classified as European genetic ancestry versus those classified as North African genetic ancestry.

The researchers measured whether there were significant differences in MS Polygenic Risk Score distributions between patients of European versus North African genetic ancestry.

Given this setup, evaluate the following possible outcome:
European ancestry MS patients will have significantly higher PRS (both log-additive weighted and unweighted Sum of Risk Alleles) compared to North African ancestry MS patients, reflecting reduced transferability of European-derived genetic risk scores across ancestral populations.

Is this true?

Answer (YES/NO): YES